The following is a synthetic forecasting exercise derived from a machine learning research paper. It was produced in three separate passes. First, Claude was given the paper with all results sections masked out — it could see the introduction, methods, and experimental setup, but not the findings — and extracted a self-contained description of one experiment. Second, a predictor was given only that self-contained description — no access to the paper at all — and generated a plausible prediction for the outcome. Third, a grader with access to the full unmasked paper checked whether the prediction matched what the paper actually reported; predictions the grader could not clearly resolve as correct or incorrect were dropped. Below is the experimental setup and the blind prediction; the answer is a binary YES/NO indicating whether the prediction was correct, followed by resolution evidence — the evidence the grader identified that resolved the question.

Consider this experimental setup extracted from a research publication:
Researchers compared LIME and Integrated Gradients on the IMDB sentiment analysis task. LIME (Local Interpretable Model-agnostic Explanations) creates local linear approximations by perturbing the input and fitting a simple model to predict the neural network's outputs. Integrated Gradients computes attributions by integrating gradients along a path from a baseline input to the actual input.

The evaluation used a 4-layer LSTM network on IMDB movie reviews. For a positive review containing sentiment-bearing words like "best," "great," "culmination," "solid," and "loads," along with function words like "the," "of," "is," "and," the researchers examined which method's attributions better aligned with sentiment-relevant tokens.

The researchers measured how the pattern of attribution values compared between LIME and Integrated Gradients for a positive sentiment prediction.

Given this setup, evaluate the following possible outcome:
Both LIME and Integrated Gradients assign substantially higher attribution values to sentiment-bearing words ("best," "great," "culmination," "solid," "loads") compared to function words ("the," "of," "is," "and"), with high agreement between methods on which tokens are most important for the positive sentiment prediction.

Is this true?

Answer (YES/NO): NO